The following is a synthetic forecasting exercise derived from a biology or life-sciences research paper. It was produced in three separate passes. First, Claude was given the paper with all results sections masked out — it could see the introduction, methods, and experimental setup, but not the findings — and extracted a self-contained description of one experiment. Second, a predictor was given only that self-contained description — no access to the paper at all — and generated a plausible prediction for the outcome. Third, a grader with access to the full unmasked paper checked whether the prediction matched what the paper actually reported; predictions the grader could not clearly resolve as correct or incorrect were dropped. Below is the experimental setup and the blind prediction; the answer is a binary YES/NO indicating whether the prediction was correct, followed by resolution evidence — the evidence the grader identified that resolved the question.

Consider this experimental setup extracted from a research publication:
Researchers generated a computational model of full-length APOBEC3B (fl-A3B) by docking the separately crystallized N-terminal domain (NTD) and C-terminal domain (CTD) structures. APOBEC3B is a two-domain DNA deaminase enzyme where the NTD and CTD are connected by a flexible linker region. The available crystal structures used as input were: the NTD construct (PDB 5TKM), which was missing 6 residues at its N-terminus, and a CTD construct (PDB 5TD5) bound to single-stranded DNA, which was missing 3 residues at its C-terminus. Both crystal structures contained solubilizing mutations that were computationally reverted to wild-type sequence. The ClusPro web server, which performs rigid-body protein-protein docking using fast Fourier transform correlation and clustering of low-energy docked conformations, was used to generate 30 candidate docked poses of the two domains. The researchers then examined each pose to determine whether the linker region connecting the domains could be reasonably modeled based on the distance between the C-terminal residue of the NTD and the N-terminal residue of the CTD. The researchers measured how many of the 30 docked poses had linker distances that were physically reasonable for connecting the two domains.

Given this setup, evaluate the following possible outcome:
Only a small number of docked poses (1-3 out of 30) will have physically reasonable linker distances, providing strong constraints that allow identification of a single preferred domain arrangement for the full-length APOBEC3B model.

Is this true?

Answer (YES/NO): NO